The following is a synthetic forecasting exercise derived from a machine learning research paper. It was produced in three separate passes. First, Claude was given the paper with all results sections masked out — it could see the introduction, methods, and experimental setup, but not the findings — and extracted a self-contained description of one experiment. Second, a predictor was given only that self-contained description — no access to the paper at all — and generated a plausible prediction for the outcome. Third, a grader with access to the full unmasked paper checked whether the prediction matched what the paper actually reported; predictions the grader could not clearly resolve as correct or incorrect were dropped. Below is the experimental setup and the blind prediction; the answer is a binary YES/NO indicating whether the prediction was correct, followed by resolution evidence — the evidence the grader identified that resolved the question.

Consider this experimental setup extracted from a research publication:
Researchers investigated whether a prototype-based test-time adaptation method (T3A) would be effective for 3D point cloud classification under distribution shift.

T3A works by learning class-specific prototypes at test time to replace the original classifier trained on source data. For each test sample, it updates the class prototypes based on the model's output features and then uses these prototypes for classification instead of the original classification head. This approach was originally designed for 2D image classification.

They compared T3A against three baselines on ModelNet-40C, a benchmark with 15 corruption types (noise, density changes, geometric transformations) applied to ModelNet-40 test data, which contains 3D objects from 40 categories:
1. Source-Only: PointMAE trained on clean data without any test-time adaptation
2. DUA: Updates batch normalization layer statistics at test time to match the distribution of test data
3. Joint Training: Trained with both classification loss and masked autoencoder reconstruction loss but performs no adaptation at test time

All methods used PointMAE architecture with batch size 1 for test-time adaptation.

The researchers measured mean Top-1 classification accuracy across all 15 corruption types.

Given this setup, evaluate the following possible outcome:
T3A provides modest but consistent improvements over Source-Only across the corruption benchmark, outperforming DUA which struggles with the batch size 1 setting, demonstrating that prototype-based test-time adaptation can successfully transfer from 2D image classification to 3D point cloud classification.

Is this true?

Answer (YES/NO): NO